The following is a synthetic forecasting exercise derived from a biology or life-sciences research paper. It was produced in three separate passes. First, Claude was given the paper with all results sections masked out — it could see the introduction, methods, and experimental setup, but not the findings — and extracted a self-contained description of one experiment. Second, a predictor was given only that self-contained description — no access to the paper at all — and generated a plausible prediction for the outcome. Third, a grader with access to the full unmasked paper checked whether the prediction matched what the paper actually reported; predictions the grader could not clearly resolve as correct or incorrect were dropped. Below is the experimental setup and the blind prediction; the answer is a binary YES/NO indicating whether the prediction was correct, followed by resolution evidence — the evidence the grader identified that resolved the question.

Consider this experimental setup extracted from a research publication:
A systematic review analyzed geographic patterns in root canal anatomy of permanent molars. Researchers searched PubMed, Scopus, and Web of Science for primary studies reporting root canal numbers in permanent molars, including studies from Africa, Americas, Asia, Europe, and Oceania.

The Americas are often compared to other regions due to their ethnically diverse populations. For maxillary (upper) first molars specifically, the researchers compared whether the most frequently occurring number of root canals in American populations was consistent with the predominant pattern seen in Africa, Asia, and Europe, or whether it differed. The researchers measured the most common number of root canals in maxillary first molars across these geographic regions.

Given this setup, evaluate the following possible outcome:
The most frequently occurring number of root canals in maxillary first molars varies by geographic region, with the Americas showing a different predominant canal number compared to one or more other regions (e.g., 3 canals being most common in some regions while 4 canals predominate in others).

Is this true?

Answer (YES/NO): YES